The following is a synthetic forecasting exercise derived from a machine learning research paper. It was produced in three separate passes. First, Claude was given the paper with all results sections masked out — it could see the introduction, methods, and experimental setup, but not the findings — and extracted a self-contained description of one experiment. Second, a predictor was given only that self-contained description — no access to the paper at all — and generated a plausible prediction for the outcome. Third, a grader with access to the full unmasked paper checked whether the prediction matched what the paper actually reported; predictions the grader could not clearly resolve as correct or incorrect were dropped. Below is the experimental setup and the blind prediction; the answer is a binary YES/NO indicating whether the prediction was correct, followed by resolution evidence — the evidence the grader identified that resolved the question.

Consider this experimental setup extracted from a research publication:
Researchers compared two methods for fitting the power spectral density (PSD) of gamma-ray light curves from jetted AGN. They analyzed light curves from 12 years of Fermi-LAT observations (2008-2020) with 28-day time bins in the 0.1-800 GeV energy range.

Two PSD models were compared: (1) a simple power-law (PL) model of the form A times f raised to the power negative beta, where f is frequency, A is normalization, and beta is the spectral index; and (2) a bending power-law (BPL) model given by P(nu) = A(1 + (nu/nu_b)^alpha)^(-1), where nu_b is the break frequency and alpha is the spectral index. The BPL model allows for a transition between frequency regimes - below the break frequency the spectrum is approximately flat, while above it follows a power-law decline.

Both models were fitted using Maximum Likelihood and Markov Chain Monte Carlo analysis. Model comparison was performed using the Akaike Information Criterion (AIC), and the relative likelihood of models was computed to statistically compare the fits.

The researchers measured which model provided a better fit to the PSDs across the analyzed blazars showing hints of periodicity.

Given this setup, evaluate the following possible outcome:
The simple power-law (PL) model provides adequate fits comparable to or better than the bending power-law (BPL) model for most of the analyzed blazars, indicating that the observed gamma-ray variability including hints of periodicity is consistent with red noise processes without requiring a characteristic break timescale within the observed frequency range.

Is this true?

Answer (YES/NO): NO